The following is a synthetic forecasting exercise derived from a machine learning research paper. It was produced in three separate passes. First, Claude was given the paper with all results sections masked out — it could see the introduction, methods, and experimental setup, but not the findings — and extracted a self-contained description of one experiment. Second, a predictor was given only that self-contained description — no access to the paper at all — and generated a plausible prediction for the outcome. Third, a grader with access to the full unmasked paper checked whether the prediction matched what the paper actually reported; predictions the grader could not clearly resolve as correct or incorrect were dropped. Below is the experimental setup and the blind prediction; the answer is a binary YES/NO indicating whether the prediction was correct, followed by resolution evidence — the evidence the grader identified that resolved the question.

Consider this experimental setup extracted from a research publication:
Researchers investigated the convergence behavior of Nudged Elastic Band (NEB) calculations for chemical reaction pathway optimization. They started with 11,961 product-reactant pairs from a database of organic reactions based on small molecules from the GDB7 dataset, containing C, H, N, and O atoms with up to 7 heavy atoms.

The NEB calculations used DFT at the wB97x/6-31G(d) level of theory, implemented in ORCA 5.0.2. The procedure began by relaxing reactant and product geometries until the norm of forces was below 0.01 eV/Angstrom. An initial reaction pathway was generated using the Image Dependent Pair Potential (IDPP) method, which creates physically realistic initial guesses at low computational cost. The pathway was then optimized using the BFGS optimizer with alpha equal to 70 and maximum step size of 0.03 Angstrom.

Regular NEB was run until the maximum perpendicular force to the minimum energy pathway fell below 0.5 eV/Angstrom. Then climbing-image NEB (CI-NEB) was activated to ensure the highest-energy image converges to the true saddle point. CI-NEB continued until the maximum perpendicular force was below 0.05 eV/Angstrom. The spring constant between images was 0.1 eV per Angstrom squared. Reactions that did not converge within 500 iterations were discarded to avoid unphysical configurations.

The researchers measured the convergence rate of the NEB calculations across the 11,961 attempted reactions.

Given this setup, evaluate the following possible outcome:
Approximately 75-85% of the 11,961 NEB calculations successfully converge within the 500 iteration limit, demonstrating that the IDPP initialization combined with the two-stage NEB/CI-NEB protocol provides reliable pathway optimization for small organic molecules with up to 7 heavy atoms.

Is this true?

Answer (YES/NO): YES